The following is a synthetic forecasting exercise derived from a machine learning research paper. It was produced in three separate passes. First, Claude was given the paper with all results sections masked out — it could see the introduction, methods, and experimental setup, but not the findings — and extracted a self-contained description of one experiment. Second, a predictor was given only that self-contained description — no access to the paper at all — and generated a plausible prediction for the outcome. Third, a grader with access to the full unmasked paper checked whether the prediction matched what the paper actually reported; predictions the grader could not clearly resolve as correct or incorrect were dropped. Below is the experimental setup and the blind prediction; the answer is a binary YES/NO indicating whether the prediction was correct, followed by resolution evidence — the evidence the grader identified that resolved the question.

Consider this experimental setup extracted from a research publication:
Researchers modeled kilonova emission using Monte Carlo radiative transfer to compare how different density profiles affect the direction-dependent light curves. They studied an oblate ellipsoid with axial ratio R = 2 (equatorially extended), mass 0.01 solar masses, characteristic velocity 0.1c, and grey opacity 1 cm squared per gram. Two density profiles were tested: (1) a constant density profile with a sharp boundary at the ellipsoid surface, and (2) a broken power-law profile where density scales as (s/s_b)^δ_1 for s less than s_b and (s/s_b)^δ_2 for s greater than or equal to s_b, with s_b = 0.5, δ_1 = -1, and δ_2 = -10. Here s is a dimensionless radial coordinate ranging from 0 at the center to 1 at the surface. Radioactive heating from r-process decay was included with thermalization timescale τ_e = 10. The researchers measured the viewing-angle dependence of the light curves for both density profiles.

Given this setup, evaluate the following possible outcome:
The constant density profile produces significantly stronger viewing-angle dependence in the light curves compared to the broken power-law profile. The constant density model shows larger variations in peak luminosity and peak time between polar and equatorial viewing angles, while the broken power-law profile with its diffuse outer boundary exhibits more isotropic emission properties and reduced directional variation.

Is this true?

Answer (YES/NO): NO